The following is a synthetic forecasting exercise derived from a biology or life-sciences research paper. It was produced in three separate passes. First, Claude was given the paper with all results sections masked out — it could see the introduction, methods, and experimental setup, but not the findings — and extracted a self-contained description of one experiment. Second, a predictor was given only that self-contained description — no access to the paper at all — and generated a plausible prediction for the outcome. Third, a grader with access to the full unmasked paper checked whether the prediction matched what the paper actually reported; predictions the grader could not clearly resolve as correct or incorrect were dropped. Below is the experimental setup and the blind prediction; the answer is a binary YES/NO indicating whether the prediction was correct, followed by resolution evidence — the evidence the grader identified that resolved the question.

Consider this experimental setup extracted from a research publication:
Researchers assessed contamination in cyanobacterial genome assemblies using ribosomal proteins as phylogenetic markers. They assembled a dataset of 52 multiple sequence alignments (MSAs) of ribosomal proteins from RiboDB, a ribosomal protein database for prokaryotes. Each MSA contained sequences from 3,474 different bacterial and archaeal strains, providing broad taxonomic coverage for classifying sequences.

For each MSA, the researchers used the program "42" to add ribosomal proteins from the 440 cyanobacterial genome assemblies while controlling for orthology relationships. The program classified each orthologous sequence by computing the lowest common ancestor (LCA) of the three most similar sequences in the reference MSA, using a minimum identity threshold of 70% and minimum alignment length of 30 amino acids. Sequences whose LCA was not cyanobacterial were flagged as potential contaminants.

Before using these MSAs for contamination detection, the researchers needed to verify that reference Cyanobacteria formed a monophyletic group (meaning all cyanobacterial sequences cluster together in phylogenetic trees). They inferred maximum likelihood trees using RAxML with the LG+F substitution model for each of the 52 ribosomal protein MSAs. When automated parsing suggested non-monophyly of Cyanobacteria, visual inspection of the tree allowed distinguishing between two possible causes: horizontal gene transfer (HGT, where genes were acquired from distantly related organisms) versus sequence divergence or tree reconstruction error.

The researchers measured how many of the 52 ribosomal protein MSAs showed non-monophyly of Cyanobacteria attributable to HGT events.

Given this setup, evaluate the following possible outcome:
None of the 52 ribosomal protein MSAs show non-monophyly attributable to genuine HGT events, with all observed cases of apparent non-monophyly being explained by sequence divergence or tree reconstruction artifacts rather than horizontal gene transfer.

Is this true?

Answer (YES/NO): NO